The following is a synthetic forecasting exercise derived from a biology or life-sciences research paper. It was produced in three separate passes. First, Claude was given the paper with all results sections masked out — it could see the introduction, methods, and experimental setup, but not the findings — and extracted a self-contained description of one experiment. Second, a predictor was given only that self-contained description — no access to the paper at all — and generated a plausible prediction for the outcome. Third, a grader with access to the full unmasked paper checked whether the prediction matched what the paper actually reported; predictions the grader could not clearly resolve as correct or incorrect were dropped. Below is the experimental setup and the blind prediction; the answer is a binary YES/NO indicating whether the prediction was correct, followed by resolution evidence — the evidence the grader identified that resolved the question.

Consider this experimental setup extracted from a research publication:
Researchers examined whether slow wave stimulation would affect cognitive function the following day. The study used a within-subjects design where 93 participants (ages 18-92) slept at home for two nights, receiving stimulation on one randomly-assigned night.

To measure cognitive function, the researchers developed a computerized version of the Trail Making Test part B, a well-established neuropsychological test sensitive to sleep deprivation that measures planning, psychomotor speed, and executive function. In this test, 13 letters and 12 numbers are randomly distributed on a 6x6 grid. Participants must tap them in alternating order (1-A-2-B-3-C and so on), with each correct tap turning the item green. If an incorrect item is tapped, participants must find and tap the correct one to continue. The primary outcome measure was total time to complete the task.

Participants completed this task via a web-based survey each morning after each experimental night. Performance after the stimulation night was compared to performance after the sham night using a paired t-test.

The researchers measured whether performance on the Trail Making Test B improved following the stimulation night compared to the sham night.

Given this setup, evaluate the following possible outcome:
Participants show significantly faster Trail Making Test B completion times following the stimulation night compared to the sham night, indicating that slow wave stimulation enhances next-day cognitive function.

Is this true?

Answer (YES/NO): NO